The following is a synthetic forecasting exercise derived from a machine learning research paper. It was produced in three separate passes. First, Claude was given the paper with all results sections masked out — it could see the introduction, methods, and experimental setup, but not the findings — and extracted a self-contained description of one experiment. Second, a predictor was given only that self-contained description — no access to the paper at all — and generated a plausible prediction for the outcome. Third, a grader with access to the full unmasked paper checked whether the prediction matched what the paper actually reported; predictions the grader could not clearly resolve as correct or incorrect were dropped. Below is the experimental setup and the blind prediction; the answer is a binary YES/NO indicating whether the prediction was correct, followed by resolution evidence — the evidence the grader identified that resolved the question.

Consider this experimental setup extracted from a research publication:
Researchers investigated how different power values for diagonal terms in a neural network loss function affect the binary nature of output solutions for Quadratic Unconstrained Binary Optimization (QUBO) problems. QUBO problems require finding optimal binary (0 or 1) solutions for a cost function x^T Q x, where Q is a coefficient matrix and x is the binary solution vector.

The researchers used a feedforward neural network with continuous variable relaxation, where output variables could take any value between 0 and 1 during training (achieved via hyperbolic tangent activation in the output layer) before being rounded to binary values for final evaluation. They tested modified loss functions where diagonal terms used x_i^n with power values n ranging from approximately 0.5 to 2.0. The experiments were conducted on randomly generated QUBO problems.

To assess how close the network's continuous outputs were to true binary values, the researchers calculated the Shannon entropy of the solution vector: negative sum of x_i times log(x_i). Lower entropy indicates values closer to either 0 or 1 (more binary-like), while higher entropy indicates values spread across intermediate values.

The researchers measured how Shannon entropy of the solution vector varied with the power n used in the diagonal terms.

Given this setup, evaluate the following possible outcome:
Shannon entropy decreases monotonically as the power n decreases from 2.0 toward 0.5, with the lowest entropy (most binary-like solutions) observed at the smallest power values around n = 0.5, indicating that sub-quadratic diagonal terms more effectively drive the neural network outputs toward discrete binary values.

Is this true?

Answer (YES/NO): NO